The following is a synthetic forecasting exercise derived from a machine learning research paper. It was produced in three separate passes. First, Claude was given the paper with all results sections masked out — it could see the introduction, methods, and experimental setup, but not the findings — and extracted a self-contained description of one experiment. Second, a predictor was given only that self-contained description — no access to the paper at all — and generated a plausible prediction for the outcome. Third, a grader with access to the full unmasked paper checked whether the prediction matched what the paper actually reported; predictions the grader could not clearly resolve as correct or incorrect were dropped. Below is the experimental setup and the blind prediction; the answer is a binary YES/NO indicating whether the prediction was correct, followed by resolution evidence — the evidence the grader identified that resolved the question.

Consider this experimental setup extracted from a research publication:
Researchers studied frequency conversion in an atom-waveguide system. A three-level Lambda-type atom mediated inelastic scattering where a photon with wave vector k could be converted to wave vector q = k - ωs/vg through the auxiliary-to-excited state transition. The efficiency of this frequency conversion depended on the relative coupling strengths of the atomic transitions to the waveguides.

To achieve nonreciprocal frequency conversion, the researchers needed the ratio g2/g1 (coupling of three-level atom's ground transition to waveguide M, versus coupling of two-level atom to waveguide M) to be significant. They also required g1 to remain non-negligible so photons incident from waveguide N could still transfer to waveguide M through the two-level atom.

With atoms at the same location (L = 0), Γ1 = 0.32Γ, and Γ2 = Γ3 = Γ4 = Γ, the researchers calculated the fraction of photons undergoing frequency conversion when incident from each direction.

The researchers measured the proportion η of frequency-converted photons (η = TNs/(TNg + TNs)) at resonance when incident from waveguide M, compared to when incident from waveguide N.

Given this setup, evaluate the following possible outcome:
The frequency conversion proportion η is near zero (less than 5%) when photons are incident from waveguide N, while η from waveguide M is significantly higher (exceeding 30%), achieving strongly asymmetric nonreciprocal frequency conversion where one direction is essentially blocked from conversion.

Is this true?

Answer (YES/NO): YES